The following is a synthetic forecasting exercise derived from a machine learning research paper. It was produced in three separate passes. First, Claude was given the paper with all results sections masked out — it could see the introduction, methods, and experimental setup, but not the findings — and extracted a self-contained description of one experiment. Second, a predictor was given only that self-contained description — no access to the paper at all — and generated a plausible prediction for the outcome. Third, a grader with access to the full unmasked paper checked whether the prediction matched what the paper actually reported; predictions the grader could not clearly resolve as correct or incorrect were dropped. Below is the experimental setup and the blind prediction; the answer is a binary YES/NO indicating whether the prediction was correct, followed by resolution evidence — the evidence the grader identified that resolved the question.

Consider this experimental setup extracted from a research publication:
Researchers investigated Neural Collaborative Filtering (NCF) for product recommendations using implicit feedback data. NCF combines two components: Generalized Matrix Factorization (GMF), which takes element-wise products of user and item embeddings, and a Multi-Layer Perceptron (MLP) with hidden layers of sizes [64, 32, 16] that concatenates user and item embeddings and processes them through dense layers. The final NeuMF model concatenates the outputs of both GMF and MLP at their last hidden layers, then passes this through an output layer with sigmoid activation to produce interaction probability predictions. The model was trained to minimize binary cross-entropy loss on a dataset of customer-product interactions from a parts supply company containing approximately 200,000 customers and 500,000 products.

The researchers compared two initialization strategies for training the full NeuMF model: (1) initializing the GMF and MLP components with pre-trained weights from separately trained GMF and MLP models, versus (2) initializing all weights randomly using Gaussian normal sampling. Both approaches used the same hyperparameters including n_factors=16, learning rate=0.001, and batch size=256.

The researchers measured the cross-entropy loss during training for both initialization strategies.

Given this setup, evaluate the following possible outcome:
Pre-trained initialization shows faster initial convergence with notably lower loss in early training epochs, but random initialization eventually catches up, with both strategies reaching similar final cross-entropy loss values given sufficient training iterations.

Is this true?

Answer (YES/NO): NO